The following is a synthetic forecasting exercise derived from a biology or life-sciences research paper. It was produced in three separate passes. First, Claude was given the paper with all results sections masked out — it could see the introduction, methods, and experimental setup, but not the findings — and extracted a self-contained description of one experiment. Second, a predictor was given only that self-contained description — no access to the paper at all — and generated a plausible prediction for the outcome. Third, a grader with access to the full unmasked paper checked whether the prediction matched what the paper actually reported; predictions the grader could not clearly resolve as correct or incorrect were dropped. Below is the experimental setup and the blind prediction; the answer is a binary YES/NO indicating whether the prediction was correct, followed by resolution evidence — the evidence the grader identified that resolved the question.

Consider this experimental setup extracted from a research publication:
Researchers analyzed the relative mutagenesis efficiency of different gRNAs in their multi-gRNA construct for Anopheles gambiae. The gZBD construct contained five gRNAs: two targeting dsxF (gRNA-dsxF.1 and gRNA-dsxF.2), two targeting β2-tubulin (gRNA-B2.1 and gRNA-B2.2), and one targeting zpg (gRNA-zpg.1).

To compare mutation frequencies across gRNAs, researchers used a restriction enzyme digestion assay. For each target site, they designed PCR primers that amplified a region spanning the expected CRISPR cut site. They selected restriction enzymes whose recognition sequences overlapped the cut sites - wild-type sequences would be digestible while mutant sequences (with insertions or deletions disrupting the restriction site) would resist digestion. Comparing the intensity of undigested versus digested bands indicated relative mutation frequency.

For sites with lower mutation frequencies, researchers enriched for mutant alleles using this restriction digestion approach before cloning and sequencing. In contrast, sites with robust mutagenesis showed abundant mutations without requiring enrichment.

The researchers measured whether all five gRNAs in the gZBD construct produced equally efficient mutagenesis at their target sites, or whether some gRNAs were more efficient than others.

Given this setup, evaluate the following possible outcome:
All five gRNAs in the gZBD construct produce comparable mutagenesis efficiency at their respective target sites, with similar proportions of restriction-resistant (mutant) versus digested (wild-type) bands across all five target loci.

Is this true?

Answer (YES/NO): NO